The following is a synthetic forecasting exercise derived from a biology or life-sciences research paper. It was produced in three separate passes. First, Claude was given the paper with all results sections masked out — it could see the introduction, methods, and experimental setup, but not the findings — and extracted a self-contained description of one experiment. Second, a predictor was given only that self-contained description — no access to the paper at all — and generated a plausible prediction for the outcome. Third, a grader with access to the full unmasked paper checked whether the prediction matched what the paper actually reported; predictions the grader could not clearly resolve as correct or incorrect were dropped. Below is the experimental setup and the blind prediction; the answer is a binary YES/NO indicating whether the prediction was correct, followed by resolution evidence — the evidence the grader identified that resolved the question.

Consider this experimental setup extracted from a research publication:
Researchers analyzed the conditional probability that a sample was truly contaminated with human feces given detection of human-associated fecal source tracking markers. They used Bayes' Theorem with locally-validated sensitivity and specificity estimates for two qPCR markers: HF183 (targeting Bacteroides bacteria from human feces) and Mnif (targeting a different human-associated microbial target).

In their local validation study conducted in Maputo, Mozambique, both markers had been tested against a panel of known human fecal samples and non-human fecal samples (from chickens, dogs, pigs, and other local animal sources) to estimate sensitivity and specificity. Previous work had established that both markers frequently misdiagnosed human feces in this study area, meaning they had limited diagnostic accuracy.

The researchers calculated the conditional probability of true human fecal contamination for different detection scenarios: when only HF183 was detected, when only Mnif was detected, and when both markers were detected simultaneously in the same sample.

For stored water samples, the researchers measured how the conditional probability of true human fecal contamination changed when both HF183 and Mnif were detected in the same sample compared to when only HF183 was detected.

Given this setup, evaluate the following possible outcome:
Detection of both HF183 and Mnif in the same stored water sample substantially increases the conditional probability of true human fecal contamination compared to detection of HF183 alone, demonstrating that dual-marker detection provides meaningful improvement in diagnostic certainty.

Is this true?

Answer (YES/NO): YES